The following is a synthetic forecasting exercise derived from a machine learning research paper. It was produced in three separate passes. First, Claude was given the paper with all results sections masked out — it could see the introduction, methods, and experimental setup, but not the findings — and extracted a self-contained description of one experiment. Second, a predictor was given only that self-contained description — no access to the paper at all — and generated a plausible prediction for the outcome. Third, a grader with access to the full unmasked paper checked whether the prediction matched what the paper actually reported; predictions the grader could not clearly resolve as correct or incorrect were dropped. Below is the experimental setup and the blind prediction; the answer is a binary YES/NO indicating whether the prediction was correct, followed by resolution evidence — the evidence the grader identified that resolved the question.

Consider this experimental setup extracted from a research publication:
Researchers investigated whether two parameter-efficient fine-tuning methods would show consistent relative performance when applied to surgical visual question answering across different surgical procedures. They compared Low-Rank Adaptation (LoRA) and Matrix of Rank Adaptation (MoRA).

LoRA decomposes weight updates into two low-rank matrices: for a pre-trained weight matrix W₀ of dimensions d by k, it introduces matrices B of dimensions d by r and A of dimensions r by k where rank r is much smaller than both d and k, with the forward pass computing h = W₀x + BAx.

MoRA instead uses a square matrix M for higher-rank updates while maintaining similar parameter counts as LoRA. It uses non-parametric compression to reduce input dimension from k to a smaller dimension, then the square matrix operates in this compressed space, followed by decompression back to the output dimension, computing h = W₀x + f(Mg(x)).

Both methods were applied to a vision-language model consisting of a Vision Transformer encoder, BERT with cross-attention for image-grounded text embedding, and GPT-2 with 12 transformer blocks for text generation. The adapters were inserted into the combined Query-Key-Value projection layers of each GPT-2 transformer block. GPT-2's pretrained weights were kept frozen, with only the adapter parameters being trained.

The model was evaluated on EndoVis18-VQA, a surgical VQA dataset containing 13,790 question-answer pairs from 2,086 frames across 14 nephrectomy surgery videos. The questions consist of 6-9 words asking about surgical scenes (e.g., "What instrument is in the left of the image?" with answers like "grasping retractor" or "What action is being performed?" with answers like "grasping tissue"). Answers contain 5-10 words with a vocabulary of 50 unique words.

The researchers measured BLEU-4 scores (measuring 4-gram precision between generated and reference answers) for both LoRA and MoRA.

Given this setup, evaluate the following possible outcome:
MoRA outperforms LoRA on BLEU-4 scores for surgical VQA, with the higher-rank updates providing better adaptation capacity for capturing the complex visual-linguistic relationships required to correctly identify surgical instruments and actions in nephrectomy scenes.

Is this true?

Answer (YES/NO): NO